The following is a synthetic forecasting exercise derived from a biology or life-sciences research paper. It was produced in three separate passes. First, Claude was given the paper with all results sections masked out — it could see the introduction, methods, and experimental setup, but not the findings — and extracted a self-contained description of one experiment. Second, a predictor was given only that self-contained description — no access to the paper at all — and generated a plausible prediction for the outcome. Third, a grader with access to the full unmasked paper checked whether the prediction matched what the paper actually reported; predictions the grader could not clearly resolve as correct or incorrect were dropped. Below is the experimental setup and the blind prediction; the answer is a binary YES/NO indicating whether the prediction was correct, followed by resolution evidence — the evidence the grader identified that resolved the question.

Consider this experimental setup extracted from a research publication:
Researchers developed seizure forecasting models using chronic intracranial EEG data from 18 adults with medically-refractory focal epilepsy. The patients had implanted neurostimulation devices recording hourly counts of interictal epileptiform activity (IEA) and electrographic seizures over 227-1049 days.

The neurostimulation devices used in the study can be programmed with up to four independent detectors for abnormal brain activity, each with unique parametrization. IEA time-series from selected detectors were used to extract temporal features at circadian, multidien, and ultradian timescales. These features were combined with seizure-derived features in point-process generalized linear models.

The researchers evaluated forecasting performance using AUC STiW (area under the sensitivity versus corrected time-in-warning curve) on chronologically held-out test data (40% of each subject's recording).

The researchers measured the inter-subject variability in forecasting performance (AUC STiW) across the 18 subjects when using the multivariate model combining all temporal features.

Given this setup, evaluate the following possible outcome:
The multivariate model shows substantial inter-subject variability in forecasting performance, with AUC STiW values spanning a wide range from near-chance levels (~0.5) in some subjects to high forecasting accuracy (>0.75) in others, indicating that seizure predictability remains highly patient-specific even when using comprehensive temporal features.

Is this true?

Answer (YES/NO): YES